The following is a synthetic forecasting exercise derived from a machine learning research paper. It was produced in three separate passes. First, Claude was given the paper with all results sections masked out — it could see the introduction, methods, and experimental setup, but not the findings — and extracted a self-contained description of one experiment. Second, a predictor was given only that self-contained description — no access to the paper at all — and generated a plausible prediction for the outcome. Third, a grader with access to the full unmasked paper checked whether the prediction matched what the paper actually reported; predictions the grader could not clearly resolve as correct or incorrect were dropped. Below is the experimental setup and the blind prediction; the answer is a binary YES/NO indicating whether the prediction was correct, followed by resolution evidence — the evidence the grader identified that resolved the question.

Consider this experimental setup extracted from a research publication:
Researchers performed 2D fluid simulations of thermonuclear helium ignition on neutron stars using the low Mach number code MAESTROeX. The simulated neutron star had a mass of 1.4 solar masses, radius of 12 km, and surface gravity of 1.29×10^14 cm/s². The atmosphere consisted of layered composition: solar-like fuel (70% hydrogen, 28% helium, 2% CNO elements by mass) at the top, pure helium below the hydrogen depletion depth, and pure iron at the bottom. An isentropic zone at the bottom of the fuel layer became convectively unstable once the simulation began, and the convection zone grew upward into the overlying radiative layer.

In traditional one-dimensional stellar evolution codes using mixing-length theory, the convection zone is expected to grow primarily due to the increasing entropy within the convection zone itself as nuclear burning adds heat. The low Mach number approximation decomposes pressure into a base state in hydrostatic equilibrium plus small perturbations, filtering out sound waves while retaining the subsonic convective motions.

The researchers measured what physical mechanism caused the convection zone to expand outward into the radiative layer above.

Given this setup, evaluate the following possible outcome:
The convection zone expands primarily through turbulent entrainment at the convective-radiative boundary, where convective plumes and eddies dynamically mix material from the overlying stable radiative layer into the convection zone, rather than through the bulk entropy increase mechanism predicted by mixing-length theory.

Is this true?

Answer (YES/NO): NO